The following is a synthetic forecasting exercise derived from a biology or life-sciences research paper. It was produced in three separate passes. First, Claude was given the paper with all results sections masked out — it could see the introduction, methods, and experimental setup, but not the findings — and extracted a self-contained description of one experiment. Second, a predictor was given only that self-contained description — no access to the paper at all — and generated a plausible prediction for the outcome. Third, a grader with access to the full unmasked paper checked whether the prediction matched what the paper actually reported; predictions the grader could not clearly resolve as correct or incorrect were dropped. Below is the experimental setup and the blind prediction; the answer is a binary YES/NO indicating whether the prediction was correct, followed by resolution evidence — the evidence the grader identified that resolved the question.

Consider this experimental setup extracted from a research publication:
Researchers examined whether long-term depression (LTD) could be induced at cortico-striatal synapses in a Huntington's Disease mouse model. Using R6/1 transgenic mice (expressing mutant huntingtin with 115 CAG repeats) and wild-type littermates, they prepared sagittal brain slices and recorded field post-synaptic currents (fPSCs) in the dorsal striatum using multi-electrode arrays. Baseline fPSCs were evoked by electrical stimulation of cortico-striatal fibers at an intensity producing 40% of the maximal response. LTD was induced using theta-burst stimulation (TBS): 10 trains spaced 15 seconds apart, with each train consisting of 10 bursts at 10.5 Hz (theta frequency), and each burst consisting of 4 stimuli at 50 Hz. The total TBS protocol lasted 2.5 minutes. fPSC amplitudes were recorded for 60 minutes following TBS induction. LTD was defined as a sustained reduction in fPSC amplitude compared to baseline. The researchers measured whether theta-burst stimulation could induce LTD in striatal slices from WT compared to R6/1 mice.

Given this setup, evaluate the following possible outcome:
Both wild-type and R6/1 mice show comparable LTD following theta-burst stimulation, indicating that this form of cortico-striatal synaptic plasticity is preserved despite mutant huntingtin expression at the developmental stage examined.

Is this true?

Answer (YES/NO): NO